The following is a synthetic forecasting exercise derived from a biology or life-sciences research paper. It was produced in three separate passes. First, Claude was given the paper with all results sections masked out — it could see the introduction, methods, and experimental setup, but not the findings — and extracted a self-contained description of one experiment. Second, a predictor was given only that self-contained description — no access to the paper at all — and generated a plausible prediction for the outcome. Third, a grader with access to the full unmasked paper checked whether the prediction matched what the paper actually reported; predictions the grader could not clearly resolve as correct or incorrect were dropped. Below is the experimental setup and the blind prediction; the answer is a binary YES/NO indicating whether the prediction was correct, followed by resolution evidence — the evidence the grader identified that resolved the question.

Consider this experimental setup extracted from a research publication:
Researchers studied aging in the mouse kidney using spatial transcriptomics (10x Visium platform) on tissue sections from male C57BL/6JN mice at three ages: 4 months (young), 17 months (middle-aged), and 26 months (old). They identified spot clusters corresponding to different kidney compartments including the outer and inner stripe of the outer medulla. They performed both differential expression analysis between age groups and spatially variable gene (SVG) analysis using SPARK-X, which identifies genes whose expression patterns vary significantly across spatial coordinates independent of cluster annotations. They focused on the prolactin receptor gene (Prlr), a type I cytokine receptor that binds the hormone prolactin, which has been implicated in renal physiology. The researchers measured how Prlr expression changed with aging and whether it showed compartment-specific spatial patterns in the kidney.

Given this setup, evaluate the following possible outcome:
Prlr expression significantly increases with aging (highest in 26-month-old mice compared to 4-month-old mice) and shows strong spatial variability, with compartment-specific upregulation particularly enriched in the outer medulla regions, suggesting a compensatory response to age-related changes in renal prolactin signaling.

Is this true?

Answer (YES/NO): YES